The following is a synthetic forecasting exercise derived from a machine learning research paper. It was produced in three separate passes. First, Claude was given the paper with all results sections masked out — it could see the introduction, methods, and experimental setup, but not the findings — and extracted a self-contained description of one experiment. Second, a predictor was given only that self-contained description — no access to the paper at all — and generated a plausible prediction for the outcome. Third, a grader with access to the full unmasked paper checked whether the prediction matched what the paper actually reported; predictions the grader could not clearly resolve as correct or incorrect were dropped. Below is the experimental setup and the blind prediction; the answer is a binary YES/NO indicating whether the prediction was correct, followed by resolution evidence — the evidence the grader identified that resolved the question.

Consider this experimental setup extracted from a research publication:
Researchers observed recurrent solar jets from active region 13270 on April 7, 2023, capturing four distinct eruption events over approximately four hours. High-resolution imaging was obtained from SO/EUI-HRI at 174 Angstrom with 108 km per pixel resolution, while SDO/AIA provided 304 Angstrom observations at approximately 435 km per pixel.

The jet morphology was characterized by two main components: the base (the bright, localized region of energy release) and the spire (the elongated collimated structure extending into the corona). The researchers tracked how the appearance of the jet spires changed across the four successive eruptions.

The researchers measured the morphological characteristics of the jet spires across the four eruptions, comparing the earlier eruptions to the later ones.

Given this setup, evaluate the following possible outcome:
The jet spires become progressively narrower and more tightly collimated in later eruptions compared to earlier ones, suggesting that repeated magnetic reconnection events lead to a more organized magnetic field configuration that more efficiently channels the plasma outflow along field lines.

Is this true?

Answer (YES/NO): NO